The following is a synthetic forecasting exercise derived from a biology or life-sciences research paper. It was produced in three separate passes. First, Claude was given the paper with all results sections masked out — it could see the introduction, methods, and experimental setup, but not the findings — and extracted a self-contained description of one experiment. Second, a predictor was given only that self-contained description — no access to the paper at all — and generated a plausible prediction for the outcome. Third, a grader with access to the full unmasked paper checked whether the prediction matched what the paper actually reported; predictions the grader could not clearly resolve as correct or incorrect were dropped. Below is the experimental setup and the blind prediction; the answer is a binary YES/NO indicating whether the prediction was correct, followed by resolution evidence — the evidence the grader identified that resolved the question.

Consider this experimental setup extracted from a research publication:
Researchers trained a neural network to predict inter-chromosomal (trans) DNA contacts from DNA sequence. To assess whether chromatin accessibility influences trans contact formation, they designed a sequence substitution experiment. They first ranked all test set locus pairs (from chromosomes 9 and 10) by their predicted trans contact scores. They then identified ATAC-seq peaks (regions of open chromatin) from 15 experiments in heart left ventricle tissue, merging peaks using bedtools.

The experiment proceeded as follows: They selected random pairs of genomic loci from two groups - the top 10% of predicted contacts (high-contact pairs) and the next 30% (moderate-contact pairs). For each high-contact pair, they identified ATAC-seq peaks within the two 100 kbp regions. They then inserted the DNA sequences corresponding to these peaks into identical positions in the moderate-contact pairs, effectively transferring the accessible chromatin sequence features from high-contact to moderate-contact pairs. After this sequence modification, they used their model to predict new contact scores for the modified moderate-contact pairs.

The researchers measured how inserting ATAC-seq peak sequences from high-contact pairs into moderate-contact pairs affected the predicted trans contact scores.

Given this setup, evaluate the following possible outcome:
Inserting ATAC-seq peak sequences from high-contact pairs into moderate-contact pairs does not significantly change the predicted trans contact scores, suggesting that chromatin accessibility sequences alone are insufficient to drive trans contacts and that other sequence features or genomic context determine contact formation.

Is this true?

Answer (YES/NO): NO